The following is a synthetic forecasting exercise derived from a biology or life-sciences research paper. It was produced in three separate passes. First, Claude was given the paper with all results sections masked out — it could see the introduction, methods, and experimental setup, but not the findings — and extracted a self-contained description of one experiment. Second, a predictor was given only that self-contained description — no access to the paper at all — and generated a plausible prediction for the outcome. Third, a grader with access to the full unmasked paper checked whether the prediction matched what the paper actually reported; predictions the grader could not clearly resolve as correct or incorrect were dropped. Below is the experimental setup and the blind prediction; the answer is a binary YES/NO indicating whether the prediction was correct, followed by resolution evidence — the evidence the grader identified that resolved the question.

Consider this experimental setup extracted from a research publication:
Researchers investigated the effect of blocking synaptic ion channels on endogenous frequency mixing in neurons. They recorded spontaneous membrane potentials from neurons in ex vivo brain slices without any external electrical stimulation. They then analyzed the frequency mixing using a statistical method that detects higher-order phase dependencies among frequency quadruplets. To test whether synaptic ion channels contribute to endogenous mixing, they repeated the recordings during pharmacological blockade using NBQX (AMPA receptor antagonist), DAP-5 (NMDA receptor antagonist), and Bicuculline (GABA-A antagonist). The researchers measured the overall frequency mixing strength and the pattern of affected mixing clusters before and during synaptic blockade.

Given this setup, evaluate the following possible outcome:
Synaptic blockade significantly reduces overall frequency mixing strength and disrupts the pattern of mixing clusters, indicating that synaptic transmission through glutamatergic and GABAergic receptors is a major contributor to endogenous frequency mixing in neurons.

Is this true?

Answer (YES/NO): NO